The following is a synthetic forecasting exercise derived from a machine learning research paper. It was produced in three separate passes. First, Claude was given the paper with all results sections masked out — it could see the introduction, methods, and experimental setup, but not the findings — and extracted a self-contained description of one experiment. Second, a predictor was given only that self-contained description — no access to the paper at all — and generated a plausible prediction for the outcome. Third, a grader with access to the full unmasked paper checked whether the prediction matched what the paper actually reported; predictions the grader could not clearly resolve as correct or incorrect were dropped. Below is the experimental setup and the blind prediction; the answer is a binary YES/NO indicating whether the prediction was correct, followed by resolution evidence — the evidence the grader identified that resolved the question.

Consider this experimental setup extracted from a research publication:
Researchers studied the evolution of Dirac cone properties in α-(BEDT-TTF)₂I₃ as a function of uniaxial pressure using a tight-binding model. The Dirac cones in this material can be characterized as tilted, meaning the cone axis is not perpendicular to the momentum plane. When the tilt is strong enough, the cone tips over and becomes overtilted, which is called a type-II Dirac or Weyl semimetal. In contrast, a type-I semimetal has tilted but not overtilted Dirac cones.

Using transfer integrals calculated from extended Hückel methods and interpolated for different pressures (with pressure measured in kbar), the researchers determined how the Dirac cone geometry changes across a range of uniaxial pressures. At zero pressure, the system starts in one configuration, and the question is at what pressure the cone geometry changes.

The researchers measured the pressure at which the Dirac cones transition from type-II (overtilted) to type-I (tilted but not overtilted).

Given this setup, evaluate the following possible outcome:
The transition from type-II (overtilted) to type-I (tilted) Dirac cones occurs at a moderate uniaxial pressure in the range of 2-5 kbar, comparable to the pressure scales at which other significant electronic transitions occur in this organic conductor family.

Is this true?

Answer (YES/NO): YES